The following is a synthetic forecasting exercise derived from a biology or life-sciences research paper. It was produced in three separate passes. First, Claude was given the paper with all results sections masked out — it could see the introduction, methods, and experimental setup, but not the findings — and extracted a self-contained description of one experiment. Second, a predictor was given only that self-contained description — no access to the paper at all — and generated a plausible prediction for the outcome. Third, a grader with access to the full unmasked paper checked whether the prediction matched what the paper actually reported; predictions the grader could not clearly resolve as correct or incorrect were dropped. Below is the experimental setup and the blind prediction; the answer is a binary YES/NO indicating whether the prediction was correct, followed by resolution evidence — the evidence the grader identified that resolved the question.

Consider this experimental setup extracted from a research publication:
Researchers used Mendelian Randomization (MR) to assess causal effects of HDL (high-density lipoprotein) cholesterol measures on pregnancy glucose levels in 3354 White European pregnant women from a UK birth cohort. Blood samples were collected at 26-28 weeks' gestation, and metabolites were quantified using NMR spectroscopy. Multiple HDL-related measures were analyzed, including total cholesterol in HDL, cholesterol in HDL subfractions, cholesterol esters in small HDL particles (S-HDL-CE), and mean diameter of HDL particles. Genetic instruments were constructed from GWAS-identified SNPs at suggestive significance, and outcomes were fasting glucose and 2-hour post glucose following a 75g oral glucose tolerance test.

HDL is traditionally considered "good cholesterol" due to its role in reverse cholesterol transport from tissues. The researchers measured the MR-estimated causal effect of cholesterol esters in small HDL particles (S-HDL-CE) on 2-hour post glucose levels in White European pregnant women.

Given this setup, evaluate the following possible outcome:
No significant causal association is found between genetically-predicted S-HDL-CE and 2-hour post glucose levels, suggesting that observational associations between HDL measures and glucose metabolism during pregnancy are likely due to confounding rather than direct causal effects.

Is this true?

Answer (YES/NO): NO